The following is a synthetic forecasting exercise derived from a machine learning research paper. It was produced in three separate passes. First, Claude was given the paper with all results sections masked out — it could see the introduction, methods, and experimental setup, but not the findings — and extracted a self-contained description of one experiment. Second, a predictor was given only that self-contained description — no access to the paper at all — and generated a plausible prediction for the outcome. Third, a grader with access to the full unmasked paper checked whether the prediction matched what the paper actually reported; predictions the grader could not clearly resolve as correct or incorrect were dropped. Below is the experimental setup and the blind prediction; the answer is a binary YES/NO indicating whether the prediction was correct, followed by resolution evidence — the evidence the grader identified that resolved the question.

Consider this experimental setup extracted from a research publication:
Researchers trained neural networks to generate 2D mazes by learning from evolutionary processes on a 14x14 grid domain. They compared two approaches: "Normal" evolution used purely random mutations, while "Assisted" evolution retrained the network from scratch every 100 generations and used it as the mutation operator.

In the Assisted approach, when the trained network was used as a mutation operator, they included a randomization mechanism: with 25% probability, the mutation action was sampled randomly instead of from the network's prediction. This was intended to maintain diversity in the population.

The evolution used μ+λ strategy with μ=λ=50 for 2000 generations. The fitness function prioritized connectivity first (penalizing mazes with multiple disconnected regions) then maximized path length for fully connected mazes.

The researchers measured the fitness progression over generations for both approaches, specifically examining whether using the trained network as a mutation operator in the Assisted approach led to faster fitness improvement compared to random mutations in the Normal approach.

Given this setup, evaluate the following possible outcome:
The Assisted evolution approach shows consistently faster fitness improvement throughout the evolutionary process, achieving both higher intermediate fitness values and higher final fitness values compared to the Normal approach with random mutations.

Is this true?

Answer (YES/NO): NO